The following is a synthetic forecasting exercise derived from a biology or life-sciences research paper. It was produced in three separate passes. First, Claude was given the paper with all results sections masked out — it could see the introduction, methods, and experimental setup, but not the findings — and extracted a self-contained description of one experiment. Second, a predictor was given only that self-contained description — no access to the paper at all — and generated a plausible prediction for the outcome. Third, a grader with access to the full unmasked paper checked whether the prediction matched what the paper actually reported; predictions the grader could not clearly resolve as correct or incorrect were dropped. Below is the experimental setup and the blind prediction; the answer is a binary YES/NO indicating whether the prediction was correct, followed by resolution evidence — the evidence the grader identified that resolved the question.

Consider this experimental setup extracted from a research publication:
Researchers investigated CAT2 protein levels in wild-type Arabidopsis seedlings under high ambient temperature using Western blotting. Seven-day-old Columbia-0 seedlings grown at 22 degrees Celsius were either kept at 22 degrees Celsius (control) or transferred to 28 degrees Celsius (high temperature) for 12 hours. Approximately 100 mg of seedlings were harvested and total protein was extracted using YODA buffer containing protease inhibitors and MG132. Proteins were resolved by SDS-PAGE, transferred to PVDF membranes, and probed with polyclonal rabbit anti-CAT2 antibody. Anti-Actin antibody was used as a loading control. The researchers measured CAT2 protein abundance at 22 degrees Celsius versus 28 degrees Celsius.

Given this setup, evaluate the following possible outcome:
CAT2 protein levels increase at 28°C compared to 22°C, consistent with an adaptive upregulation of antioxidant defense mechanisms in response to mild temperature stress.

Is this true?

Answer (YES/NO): YES